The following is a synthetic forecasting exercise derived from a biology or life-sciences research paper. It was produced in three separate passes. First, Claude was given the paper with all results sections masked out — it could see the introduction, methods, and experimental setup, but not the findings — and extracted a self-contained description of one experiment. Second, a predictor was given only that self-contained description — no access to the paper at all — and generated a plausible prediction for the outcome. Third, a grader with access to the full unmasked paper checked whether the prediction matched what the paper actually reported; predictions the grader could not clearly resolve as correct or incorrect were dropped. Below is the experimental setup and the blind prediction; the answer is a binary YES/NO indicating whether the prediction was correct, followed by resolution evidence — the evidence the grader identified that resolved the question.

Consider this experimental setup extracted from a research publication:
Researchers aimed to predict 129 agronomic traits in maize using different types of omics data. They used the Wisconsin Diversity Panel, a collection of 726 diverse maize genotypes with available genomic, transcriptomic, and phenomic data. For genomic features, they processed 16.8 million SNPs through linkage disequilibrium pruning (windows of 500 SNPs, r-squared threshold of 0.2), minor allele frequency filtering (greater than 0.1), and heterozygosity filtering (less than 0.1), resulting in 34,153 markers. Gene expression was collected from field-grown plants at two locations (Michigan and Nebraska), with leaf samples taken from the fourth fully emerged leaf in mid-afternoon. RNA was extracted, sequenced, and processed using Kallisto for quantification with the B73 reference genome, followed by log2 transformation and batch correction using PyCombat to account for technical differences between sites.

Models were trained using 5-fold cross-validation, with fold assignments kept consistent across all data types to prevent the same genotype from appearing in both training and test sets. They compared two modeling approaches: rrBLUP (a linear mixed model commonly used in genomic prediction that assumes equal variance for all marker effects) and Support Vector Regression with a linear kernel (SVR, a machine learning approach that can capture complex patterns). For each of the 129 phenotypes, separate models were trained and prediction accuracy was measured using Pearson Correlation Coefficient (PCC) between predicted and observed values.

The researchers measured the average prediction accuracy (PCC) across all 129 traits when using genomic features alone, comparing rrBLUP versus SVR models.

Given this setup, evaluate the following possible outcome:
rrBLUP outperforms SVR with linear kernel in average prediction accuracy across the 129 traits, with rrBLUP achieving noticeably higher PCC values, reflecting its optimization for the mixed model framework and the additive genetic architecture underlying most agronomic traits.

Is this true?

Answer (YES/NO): NO